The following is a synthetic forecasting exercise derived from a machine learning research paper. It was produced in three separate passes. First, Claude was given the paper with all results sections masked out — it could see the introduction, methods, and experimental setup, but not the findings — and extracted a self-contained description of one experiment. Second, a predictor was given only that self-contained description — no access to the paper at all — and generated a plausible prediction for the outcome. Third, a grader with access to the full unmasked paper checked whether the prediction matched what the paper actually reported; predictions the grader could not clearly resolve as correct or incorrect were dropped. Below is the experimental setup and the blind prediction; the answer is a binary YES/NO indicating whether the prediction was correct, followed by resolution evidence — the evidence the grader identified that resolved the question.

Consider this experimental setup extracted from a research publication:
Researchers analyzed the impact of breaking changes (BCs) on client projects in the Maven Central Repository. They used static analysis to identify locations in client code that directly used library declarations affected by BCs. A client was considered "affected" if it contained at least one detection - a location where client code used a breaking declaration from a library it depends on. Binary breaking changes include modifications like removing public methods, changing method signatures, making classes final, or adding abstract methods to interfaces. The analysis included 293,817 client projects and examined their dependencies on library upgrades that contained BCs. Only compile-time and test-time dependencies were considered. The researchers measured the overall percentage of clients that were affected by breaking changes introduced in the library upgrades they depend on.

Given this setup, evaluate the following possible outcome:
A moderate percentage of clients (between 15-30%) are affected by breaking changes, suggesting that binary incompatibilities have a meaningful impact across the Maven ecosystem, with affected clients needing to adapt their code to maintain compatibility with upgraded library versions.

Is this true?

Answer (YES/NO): NO